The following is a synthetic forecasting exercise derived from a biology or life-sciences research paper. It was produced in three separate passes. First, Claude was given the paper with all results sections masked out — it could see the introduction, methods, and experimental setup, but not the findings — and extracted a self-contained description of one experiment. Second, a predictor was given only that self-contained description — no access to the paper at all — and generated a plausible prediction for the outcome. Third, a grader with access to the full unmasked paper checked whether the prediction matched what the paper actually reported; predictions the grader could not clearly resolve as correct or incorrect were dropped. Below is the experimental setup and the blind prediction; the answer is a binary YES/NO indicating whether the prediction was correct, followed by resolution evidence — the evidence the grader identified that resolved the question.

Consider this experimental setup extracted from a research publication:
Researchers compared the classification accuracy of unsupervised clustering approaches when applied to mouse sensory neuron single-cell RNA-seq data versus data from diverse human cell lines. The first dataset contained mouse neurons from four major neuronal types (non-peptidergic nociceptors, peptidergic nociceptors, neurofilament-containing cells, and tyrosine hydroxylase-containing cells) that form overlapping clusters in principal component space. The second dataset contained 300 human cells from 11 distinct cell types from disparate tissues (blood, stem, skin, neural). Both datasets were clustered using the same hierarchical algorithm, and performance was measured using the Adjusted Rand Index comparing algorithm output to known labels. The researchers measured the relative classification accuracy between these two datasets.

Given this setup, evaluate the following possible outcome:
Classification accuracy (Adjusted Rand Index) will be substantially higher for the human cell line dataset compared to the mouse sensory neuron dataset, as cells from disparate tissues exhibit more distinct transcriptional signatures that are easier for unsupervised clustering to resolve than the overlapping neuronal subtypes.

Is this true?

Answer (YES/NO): YES